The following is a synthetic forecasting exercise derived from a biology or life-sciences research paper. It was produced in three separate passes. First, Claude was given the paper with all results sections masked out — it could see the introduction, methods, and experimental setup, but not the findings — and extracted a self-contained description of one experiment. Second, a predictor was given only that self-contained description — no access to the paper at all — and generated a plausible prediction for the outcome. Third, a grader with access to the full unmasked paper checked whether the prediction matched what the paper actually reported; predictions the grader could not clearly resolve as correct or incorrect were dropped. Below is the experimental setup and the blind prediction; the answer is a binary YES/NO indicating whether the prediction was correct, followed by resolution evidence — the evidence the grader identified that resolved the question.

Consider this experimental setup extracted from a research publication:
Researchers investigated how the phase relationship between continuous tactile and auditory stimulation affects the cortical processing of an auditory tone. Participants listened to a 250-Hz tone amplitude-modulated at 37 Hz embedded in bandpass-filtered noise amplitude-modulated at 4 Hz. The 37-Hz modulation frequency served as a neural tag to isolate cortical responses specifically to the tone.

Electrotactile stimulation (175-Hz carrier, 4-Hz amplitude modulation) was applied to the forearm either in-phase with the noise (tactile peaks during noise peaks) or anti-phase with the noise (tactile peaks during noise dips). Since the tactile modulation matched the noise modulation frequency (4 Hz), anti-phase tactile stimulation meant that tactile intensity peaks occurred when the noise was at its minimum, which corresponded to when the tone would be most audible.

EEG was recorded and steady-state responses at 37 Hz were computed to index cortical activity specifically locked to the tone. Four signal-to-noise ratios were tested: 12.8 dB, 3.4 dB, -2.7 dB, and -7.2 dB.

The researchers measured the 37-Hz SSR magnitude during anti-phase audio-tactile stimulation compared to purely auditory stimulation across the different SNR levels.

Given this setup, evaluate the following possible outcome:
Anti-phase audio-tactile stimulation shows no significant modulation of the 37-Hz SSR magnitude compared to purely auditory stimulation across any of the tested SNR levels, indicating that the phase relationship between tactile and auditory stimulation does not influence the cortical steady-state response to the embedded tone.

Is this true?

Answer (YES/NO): NO